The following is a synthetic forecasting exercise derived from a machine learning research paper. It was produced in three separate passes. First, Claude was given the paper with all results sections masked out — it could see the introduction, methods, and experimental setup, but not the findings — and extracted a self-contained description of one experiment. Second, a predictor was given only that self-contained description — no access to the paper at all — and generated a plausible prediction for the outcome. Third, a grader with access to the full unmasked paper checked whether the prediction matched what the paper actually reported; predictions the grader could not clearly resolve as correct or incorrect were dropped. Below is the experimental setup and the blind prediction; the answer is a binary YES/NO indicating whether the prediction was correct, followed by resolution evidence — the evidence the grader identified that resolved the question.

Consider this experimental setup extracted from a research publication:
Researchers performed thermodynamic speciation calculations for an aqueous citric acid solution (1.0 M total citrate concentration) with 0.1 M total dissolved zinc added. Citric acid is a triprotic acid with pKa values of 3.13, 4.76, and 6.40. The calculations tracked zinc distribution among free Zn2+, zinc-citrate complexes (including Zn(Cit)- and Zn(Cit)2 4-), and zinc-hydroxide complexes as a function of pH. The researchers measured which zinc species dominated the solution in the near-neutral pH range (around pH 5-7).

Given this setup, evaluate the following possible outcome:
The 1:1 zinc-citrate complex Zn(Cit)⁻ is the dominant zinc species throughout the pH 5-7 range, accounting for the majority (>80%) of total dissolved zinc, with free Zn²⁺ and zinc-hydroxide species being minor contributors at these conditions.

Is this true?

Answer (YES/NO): NO